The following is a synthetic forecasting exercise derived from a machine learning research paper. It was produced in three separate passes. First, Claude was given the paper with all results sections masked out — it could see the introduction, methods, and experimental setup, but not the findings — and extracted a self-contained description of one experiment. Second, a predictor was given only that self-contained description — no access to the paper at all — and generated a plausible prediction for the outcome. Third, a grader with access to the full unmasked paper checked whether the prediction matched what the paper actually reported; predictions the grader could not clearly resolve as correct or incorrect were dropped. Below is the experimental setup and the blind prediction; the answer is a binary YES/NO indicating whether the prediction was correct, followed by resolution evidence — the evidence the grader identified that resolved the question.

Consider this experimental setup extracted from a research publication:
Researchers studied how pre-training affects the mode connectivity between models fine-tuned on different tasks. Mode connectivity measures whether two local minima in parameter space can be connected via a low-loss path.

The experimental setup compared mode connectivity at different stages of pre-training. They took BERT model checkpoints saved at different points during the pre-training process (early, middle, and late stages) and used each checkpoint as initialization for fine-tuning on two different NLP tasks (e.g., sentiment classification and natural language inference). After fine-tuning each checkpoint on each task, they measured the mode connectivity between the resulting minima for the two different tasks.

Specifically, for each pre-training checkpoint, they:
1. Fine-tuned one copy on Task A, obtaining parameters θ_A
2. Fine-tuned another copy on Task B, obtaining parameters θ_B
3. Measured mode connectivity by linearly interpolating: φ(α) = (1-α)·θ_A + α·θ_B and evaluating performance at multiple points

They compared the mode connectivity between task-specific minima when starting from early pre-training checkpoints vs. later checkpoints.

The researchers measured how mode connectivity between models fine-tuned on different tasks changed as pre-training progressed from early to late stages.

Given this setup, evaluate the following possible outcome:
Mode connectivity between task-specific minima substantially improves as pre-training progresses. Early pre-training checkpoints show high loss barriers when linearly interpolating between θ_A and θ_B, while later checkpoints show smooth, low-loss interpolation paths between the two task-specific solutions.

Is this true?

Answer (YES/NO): NO